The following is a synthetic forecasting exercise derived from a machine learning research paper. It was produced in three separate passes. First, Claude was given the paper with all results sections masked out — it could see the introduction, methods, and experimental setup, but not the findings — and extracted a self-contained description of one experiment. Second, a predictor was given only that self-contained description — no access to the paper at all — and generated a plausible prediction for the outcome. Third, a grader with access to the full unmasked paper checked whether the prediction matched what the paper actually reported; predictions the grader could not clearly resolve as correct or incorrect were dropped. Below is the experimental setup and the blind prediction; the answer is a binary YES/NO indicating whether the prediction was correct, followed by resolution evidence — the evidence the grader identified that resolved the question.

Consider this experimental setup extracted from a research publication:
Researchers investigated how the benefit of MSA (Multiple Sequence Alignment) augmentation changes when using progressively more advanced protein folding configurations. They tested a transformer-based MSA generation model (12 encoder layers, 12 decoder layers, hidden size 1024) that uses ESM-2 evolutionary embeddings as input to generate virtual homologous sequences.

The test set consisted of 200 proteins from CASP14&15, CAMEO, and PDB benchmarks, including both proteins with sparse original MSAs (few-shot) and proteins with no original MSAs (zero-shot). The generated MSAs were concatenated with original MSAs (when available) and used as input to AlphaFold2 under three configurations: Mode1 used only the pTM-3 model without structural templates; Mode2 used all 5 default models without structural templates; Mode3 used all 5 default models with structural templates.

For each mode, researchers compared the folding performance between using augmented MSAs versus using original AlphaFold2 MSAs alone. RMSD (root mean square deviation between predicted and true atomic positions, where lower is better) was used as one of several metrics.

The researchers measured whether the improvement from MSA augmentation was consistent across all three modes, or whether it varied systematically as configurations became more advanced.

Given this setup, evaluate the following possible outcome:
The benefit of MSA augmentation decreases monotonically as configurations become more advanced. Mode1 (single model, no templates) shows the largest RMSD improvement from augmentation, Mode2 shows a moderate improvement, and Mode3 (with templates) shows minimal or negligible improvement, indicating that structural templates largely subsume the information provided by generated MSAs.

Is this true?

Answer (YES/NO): NO